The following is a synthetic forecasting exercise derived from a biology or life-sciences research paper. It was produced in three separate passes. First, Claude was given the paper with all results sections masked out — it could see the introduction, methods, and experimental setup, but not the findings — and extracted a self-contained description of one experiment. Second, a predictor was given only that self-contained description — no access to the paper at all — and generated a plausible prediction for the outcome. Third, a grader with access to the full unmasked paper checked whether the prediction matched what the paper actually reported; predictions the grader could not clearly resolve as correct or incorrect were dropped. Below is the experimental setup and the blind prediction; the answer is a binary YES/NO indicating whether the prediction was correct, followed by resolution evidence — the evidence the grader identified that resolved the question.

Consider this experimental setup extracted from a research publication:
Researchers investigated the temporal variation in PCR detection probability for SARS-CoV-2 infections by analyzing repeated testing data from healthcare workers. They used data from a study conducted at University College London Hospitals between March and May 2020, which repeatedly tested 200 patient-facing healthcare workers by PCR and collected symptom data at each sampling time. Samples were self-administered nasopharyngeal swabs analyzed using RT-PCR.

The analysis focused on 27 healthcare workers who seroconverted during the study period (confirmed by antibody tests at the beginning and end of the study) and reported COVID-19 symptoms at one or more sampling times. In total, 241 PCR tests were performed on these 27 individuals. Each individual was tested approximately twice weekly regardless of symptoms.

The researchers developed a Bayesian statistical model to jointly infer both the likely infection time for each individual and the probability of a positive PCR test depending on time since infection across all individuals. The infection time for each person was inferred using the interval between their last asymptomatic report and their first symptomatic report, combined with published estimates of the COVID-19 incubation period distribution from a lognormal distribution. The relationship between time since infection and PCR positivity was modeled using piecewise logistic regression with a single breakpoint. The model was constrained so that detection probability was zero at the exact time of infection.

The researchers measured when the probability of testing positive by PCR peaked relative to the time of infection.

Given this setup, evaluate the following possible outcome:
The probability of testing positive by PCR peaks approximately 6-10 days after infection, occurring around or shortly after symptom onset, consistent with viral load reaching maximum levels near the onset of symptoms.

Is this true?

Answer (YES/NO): NO